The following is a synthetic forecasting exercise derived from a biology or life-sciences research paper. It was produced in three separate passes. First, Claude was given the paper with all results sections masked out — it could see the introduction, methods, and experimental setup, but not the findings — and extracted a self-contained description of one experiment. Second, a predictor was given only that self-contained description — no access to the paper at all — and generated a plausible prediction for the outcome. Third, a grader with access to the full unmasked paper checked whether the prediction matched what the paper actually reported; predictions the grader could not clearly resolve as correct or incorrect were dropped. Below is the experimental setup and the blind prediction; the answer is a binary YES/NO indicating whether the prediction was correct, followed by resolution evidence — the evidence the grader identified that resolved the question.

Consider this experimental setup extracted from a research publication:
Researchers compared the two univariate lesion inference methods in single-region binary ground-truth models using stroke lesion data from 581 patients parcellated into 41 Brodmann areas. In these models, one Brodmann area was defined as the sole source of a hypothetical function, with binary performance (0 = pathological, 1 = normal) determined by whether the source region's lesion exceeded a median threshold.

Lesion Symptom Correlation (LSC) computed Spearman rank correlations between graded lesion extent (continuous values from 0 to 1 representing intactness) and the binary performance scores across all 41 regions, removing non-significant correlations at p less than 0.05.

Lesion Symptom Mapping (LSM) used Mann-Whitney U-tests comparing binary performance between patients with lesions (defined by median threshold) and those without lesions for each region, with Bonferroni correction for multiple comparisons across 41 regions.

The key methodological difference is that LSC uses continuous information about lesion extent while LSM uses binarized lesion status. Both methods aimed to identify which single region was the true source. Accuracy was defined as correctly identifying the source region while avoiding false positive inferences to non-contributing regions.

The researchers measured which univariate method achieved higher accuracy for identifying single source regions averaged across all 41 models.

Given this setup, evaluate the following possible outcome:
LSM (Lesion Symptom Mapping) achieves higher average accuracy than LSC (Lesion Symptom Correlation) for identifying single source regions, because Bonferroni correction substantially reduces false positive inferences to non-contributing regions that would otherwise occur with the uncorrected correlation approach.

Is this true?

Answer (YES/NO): YES